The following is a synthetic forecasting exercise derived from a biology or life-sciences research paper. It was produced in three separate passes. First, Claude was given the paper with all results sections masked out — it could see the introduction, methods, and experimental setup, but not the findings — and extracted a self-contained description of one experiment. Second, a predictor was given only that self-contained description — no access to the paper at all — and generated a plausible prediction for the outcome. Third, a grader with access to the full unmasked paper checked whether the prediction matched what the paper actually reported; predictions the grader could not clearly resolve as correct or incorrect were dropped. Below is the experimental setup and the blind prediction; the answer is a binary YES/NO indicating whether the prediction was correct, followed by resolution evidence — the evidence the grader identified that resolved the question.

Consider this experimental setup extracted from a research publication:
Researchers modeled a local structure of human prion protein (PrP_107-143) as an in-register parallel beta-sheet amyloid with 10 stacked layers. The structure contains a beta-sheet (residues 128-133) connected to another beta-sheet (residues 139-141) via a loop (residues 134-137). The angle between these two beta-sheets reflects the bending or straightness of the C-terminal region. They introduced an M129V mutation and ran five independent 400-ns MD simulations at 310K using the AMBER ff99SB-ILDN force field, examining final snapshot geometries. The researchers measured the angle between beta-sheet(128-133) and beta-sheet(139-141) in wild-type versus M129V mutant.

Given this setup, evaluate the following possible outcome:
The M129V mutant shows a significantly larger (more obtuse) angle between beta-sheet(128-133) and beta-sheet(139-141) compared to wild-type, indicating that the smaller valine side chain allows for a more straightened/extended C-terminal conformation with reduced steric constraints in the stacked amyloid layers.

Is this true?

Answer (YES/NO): NO